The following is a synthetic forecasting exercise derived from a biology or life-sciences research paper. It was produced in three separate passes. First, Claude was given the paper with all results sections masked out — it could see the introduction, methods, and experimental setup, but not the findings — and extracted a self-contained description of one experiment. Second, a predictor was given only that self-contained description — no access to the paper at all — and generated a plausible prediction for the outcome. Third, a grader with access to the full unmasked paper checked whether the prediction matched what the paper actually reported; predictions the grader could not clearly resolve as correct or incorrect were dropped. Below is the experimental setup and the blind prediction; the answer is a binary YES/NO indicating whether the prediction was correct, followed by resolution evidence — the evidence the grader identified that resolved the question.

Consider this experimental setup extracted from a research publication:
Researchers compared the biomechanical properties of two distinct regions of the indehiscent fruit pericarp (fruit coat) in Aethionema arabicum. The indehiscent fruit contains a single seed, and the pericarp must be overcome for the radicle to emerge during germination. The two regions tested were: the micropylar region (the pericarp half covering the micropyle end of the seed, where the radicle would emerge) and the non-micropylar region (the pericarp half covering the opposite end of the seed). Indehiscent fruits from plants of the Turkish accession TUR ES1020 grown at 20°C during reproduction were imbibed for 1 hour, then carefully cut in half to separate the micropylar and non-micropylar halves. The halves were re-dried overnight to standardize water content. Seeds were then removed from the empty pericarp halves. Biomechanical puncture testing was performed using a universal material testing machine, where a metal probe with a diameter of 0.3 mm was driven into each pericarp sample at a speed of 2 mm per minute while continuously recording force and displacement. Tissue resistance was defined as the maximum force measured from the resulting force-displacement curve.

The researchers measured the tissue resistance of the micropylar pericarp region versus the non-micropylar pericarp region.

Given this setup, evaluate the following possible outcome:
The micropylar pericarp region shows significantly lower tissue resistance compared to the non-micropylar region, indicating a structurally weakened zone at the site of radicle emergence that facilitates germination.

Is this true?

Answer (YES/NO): YES